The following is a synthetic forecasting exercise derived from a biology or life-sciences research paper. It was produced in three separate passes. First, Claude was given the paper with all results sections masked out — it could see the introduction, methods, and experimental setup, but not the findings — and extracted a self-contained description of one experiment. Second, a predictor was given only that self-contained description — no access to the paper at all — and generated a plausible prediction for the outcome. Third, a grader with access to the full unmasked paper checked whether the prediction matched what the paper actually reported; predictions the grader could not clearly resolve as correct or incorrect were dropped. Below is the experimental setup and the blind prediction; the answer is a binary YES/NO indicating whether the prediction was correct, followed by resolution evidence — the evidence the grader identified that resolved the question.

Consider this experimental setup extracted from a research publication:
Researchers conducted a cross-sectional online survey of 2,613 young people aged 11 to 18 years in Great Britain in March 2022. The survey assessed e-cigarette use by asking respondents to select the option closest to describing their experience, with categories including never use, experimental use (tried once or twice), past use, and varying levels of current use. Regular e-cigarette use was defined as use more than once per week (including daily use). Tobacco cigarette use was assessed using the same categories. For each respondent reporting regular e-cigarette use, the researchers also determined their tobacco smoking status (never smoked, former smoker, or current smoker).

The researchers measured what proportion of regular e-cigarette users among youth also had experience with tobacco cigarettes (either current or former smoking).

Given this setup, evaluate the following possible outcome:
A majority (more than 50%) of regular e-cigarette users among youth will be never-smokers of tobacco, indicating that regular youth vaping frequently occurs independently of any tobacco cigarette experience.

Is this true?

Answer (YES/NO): NO